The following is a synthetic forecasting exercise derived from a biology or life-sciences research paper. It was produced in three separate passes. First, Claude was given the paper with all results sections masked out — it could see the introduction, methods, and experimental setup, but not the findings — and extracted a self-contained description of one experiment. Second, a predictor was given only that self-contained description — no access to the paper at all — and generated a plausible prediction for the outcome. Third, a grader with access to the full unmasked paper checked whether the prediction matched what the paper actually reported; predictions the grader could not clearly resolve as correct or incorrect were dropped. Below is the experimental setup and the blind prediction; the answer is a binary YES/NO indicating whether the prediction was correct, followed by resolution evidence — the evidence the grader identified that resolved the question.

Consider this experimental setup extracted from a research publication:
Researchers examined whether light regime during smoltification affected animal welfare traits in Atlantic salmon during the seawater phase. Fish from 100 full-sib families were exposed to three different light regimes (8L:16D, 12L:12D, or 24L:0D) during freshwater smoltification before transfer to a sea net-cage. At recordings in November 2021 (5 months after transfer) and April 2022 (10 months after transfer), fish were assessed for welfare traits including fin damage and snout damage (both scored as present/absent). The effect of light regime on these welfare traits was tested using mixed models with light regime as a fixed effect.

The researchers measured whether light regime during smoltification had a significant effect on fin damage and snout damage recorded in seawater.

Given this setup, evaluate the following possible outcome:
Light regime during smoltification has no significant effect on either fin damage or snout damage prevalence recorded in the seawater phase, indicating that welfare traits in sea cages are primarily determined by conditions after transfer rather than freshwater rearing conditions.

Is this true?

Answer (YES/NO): YES